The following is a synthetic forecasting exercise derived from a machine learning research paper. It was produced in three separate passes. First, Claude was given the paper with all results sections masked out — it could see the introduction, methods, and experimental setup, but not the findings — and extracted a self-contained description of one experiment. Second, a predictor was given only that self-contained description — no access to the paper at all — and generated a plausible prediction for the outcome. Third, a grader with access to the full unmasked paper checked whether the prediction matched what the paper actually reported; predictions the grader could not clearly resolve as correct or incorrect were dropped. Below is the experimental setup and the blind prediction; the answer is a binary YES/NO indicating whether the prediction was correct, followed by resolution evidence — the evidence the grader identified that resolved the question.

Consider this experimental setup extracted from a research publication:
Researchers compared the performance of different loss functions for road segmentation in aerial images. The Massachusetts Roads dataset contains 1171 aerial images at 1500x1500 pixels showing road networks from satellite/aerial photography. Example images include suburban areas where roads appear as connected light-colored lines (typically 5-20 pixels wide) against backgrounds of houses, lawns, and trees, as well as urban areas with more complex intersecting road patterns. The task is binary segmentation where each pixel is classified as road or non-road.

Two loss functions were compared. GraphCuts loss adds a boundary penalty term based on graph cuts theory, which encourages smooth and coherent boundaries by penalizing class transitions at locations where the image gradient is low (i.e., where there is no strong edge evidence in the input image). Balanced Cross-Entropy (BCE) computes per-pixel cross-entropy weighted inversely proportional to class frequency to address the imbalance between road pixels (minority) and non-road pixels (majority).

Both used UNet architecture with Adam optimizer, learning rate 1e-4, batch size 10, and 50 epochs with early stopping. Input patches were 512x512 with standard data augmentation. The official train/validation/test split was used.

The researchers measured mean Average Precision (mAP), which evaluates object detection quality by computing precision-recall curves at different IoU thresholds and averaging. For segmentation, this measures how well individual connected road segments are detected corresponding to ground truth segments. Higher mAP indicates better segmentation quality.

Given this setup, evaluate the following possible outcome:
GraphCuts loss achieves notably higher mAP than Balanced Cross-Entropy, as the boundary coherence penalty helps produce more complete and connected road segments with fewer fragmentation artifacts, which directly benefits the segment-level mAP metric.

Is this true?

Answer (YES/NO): YES